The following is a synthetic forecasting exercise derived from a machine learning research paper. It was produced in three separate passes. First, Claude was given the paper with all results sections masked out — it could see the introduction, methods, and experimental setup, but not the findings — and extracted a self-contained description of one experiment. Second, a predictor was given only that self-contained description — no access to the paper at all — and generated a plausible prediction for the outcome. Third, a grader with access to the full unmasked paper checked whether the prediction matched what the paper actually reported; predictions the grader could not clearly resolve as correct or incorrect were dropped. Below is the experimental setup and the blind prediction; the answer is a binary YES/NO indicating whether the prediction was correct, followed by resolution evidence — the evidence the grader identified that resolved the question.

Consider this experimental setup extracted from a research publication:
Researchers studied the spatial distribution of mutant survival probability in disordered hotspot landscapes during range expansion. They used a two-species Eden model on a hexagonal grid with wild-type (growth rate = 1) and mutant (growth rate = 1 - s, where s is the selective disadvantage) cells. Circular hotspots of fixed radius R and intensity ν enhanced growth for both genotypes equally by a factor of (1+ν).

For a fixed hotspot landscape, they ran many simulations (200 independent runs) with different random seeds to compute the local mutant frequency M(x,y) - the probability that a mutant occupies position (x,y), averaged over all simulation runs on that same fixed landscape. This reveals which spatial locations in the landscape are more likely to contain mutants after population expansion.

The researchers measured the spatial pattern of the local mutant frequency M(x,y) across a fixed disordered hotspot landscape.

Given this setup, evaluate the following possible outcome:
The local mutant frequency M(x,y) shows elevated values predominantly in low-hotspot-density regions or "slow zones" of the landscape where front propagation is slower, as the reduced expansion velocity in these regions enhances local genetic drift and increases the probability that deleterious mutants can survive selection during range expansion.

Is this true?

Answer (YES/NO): NO